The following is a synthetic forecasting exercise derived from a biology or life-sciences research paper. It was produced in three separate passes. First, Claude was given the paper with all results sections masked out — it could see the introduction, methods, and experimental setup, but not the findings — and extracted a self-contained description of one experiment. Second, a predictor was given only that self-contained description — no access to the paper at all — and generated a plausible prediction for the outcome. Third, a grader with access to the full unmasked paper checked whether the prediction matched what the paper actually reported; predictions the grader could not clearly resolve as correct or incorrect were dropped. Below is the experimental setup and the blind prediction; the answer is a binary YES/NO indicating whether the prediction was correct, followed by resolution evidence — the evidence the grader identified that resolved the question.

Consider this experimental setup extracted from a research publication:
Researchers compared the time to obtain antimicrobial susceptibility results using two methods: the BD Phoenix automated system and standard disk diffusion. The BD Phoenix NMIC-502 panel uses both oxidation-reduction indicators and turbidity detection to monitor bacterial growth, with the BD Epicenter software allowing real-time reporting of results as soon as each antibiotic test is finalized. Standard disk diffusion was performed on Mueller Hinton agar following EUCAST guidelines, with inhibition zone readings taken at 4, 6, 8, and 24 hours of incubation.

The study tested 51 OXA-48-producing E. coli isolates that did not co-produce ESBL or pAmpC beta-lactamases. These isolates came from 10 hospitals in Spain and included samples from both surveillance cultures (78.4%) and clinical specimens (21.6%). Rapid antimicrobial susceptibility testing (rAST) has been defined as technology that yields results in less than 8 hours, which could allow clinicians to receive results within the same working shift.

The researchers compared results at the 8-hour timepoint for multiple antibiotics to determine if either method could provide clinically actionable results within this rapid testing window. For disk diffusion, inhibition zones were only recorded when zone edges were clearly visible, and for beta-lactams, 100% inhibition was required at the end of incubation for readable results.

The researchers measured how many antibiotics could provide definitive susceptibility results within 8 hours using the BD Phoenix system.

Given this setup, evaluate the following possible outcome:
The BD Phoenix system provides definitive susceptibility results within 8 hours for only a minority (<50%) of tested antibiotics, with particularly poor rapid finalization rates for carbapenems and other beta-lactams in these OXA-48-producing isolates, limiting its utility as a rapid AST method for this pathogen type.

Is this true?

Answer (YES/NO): NO